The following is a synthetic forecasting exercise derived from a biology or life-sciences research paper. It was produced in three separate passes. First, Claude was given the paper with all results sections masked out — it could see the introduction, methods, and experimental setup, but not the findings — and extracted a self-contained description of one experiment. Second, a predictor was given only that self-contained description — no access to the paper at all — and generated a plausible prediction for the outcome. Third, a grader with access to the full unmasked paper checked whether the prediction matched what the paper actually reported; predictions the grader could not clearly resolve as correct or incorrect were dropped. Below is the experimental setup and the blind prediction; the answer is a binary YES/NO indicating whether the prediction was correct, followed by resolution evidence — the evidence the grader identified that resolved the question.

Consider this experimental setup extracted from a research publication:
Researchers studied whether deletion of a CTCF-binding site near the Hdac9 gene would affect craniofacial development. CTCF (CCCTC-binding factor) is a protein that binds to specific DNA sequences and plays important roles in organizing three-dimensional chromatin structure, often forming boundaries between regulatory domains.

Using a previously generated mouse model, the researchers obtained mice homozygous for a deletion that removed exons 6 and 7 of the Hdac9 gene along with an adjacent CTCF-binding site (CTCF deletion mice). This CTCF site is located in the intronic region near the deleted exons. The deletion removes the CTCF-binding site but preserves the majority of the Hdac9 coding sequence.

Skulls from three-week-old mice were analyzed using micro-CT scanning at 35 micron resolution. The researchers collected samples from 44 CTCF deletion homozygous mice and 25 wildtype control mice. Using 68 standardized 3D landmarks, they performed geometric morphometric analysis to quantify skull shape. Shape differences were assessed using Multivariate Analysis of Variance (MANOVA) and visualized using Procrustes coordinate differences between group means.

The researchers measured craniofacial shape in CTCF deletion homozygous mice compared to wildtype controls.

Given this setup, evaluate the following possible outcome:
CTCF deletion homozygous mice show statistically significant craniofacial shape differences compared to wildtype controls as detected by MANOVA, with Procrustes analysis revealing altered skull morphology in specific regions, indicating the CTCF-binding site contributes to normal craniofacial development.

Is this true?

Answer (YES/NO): YES